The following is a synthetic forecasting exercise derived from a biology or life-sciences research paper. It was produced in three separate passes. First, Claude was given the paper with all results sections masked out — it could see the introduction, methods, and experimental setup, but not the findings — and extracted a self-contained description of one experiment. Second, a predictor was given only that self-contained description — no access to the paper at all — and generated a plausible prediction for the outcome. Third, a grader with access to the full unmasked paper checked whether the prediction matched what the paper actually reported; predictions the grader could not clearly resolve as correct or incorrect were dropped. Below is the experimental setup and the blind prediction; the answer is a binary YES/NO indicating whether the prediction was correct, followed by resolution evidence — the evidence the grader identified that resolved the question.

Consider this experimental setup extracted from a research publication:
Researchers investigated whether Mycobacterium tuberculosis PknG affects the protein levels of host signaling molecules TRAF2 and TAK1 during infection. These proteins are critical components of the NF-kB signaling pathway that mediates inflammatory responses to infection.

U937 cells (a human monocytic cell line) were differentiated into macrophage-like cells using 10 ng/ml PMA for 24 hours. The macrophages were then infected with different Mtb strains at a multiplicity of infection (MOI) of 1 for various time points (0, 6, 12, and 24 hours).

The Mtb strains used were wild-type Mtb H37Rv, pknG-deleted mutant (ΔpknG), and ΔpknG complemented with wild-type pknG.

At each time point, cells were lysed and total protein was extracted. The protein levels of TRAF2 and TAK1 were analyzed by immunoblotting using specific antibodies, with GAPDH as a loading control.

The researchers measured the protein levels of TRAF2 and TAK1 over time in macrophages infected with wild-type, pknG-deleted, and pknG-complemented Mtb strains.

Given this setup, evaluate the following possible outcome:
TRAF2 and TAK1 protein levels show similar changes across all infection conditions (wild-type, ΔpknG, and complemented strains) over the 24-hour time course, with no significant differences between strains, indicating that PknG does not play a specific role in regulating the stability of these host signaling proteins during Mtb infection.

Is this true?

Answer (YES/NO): NO